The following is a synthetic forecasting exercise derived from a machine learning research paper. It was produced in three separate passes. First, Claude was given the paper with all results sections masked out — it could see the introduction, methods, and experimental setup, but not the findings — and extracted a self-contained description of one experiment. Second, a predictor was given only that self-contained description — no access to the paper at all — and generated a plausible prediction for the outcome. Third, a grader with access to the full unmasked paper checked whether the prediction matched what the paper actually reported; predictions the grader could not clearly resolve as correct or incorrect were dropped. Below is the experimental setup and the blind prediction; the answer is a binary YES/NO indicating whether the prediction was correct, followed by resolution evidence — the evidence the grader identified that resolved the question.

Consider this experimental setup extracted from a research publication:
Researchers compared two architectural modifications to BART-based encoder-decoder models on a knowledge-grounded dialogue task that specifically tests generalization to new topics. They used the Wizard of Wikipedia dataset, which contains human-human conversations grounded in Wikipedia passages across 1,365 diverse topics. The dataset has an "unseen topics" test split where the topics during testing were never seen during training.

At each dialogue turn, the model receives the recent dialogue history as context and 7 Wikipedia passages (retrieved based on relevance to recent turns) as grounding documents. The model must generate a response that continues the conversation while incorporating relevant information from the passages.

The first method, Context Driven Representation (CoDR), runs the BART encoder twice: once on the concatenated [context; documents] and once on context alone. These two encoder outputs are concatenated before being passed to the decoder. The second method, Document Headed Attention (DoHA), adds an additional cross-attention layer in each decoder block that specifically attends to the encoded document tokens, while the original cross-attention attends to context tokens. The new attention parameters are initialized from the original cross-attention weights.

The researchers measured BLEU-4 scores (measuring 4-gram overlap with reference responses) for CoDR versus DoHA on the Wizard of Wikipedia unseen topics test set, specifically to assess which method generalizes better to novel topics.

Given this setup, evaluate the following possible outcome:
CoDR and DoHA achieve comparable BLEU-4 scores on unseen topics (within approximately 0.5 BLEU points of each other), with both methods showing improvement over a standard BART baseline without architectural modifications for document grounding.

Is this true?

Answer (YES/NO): YES